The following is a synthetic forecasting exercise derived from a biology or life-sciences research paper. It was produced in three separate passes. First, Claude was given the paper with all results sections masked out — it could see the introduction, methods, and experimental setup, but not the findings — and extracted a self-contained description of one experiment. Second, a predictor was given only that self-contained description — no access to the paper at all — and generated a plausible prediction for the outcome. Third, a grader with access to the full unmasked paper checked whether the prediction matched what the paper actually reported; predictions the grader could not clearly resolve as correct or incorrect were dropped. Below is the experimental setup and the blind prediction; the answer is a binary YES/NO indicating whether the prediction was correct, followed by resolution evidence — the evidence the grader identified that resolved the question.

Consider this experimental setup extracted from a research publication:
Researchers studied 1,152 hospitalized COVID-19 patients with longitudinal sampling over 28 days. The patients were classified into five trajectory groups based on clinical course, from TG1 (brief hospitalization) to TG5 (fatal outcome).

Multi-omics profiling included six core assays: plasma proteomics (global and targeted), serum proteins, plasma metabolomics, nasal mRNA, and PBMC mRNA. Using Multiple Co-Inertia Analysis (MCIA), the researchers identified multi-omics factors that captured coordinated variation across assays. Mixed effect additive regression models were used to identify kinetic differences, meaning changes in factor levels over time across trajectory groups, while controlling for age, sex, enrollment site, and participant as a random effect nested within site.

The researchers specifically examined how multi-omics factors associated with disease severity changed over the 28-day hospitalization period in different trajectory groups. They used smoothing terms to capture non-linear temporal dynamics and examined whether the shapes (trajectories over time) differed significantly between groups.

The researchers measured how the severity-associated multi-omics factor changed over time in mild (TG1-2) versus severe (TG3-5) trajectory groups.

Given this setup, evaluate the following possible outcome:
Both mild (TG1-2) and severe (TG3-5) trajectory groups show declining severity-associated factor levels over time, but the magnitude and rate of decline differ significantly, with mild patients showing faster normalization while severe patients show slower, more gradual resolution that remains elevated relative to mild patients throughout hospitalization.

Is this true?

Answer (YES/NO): NO